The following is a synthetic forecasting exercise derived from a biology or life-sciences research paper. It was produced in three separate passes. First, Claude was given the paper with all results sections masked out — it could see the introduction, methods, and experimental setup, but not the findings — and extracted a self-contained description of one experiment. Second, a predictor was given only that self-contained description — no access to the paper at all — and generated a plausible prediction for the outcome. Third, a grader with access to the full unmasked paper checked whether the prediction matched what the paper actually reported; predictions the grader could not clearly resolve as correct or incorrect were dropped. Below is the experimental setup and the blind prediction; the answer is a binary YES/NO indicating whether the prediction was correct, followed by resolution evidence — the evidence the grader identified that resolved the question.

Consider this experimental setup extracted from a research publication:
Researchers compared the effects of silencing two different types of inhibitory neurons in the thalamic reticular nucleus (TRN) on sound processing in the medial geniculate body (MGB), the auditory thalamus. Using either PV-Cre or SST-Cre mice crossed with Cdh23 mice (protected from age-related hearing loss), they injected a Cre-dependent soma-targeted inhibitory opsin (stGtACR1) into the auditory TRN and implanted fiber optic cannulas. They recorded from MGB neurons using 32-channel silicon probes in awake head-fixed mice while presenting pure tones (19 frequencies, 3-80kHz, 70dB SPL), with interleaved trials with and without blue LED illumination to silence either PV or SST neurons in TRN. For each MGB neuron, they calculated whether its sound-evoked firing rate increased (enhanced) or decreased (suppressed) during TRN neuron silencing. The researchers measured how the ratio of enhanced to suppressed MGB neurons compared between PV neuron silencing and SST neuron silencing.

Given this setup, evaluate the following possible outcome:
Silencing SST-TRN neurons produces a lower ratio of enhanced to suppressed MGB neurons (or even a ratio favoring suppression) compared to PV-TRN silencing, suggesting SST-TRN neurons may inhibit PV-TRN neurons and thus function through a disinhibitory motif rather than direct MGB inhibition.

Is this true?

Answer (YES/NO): YES